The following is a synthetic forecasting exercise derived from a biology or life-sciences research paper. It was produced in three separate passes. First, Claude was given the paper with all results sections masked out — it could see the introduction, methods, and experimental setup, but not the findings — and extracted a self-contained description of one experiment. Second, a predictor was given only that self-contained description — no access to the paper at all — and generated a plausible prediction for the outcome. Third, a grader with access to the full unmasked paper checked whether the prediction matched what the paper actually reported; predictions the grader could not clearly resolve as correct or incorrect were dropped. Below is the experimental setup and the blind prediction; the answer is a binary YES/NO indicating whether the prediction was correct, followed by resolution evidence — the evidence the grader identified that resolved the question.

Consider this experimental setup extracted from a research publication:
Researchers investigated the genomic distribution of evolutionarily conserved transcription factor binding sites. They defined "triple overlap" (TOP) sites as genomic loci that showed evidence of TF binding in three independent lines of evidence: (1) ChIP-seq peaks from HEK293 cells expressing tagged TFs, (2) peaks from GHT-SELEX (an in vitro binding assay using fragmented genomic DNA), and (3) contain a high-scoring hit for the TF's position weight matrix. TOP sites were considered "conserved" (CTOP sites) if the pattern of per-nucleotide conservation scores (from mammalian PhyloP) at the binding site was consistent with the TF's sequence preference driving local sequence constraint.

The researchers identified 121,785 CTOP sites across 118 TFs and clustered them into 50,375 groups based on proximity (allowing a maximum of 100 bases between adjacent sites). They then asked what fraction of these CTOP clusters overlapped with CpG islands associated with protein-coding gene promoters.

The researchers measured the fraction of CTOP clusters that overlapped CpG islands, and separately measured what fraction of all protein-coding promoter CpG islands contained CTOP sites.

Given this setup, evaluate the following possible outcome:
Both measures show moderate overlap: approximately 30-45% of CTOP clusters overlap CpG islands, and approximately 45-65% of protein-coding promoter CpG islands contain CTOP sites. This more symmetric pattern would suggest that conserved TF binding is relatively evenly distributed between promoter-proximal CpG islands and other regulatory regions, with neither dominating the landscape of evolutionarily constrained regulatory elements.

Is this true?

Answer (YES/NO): YES